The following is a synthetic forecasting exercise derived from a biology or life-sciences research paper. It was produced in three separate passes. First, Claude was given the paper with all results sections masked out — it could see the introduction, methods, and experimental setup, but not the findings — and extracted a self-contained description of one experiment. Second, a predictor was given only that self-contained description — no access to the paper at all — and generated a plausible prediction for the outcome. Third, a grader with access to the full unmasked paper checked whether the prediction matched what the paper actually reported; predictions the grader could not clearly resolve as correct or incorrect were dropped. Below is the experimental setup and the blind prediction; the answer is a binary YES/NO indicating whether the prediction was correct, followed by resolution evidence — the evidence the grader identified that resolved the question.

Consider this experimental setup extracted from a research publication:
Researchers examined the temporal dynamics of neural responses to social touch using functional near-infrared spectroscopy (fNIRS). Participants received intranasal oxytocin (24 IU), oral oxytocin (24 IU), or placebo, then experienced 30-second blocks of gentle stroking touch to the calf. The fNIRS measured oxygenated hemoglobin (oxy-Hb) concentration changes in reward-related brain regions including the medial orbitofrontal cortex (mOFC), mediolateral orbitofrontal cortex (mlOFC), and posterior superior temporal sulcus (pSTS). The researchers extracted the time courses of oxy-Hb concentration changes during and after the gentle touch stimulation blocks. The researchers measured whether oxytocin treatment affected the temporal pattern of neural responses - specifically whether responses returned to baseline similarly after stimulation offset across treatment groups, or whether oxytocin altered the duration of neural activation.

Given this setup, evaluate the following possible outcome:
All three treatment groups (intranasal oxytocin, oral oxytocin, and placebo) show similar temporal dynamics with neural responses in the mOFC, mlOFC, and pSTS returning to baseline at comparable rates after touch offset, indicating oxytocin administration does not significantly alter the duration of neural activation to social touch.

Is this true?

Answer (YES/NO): NO